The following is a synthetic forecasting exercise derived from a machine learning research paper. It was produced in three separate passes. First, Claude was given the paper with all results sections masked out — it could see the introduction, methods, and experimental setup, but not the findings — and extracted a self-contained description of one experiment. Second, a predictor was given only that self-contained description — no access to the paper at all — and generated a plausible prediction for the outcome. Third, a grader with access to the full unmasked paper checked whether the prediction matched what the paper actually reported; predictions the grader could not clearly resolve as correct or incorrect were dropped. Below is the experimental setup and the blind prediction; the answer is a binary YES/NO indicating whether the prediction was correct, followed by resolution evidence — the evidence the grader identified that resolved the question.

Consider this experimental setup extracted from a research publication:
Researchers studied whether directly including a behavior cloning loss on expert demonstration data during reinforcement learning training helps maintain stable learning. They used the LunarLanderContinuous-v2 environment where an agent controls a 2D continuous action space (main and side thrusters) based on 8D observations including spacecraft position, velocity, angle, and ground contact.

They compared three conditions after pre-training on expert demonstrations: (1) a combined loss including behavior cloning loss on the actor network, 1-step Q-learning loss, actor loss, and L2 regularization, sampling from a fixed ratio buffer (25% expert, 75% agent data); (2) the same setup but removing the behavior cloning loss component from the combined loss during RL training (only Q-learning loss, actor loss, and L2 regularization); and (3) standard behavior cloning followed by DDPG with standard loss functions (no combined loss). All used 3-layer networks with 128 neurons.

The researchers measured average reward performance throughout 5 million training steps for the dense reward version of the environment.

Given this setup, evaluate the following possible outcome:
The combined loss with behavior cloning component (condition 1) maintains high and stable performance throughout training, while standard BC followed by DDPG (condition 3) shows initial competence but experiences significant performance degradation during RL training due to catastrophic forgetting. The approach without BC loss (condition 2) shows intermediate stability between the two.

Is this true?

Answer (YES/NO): NO